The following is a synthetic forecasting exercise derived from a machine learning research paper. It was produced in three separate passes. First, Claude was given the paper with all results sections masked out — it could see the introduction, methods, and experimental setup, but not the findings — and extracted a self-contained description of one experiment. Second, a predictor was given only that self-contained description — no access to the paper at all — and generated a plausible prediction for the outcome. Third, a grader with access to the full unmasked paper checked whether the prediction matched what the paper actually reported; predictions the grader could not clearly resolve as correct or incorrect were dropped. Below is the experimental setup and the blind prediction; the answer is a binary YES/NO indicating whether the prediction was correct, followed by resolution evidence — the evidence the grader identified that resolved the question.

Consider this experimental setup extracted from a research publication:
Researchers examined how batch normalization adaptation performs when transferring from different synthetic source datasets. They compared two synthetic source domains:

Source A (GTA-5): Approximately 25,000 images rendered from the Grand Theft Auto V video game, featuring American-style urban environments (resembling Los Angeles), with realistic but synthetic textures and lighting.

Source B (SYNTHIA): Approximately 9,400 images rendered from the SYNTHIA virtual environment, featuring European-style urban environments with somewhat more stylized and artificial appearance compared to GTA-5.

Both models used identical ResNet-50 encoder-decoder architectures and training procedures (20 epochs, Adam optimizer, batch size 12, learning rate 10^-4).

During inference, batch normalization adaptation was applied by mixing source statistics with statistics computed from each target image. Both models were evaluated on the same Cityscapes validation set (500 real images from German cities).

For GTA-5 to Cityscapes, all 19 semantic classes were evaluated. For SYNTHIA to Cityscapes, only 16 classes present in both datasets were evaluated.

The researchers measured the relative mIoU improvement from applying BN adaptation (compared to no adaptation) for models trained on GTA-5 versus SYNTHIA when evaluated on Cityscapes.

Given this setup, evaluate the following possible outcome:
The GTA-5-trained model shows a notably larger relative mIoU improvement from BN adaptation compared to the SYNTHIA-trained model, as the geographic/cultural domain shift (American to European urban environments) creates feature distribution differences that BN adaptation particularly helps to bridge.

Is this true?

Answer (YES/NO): NO